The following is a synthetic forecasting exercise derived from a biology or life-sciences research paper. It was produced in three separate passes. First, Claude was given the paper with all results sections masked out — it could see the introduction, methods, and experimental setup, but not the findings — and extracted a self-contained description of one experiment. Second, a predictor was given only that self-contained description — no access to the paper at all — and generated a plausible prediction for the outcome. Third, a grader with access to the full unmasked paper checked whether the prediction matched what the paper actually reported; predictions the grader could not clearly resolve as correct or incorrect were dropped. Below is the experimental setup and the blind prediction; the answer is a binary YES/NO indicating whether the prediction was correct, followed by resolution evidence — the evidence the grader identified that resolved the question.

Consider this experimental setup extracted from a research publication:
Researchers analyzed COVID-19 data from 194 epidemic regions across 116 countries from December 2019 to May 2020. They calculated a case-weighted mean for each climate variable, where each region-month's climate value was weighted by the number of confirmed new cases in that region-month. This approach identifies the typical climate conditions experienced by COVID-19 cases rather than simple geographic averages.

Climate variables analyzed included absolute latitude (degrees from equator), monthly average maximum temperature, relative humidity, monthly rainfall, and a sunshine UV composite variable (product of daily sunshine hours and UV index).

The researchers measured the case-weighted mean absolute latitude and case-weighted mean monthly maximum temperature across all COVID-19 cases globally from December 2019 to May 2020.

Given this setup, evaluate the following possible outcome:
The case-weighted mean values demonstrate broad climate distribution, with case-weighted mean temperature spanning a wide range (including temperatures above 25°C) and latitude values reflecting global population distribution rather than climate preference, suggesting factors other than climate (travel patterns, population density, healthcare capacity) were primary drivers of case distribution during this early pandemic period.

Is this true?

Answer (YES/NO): NO